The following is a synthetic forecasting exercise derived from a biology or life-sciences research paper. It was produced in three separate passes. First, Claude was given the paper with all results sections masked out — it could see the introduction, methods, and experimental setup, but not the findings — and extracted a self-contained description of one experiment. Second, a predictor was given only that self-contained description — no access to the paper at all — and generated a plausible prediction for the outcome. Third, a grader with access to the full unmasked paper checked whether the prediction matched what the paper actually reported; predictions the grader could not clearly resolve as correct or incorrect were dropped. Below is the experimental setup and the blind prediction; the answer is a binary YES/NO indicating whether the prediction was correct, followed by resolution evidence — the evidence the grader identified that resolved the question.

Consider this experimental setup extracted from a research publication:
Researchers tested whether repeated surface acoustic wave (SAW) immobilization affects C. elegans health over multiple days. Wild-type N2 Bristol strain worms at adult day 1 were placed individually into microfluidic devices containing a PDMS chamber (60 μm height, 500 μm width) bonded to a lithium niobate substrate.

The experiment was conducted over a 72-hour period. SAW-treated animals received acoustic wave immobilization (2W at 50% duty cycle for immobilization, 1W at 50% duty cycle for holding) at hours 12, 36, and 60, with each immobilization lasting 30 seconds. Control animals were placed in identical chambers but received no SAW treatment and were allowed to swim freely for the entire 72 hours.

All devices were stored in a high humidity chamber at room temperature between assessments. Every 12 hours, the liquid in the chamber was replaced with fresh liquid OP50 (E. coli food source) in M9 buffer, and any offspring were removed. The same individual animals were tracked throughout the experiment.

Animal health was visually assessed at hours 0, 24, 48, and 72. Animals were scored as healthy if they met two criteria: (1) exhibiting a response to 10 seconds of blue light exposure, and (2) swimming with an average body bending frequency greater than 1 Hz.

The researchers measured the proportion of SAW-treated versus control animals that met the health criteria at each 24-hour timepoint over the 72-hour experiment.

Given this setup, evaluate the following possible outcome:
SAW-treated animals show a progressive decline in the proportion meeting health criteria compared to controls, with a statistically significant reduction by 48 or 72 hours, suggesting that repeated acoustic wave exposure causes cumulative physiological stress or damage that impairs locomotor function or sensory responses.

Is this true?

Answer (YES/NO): NO